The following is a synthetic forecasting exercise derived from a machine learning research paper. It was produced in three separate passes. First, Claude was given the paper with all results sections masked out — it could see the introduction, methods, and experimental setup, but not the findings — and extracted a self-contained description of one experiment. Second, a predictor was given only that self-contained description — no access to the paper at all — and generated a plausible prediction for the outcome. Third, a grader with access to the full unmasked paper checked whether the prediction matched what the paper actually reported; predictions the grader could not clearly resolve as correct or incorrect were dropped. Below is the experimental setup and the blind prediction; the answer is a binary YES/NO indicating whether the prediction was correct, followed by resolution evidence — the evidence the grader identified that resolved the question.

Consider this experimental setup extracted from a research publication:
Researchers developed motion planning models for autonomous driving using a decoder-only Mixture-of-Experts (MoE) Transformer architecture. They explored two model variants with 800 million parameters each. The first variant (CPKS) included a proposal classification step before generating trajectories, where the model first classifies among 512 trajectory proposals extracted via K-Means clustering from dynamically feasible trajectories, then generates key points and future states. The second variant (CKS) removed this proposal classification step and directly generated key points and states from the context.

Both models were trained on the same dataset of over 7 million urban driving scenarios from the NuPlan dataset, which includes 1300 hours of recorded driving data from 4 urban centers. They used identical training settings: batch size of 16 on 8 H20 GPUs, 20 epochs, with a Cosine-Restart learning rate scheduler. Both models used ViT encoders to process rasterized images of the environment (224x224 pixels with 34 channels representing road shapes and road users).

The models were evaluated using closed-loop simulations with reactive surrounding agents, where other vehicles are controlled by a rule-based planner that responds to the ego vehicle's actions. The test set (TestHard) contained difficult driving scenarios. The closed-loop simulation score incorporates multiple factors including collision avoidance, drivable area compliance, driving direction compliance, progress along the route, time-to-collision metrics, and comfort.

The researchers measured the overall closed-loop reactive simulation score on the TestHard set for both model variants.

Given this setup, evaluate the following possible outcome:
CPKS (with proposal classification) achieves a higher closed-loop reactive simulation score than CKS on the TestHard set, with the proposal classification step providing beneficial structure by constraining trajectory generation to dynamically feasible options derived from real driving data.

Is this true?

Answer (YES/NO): YES